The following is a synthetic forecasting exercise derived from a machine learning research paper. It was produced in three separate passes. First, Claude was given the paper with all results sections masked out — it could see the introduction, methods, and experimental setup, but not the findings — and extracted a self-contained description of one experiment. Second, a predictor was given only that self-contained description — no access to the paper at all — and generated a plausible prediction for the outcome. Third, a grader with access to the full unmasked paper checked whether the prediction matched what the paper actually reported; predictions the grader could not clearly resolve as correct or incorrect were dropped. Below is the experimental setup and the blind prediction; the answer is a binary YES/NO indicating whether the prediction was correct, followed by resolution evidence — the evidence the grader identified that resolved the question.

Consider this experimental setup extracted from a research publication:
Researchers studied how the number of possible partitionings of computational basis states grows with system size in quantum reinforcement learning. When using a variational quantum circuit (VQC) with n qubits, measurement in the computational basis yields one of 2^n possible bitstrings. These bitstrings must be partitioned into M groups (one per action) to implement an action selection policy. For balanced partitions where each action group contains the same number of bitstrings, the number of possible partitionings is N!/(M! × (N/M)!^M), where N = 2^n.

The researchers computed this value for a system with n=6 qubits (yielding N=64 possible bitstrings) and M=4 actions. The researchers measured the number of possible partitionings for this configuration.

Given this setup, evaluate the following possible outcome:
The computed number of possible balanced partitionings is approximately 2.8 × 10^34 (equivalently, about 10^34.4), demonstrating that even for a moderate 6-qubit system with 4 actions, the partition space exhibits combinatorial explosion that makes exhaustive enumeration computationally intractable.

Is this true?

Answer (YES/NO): YES